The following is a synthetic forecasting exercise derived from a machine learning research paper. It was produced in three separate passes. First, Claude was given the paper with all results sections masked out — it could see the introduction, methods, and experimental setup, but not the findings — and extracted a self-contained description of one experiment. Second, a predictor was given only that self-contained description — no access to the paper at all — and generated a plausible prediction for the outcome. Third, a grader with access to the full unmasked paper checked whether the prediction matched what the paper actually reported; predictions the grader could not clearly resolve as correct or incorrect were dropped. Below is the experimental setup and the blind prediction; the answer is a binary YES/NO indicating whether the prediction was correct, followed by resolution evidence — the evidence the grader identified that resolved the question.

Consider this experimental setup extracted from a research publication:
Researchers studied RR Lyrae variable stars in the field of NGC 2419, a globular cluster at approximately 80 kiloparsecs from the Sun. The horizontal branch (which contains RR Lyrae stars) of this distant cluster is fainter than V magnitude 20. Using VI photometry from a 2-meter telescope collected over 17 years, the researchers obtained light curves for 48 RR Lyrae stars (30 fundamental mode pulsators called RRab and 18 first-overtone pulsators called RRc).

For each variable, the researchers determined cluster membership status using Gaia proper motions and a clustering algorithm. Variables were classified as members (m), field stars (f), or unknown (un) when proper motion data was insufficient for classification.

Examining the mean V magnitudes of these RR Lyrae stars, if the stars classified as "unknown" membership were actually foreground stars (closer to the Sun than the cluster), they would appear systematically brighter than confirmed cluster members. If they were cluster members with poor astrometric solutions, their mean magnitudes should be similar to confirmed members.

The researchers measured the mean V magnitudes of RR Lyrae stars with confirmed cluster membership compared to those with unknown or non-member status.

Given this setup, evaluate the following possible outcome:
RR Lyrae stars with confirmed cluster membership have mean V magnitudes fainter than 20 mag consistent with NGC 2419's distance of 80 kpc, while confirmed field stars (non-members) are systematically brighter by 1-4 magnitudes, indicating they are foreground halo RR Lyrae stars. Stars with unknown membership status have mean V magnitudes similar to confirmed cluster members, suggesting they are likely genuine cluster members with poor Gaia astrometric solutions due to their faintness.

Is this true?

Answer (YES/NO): NO